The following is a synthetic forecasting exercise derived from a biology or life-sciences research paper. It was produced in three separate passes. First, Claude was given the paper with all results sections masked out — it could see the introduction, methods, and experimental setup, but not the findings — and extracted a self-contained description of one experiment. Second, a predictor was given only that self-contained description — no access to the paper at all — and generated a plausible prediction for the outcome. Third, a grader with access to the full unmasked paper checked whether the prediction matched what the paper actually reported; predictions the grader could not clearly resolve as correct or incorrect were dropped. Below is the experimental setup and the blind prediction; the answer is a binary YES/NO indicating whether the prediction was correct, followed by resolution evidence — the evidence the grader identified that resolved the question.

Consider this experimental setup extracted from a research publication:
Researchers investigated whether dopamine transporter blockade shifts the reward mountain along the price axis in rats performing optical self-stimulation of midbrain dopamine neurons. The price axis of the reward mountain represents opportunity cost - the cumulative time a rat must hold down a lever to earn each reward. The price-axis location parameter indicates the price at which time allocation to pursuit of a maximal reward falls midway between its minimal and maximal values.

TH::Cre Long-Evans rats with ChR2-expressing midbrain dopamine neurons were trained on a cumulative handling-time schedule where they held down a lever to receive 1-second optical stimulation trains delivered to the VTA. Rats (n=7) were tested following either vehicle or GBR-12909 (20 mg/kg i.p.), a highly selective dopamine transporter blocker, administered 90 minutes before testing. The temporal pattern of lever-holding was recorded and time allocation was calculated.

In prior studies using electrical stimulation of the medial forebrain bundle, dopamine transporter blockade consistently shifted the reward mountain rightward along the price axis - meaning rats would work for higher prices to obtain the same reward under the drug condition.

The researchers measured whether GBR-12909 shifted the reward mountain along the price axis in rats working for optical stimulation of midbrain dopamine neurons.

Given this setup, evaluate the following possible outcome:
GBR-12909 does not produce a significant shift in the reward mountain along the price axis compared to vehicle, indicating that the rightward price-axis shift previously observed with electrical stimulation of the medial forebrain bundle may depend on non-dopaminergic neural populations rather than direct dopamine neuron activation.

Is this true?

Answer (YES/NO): NO